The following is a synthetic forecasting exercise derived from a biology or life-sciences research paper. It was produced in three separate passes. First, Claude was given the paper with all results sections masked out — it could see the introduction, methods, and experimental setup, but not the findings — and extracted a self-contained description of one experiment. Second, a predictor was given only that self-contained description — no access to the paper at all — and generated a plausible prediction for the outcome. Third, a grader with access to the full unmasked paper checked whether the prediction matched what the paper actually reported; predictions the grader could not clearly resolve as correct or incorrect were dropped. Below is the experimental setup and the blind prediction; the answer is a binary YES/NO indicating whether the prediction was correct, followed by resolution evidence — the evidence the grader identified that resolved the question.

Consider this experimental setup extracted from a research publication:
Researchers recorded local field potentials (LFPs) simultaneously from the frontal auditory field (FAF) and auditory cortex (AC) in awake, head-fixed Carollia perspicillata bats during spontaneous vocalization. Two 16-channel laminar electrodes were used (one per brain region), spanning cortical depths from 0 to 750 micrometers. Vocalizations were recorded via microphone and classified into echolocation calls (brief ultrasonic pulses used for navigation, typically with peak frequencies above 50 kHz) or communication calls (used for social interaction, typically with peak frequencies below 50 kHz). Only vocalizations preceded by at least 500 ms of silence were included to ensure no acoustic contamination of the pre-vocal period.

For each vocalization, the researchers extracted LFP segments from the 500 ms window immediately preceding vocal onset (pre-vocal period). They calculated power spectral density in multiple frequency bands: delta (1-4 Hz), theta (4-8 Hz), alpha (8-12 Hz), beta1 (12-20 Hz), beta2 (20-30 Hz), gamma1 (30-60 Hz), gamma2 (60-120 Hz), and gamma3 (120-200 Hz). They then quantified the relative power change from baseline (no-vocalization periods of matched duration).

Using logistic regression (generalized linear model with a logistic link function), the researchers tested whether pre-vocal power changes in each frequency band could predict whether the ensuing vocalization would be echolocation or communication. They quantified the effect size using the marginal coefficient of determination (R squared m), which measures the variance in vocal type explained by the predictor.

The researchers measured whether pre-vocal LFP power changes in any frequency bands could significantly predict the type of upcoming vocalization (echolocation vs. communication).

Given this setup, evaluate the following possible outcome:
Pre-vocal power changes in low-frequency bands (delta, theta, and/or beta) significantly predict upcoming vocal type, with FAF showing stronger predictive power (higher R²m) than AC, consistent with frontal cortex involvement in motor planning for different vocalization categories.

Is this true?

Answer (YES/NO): NO